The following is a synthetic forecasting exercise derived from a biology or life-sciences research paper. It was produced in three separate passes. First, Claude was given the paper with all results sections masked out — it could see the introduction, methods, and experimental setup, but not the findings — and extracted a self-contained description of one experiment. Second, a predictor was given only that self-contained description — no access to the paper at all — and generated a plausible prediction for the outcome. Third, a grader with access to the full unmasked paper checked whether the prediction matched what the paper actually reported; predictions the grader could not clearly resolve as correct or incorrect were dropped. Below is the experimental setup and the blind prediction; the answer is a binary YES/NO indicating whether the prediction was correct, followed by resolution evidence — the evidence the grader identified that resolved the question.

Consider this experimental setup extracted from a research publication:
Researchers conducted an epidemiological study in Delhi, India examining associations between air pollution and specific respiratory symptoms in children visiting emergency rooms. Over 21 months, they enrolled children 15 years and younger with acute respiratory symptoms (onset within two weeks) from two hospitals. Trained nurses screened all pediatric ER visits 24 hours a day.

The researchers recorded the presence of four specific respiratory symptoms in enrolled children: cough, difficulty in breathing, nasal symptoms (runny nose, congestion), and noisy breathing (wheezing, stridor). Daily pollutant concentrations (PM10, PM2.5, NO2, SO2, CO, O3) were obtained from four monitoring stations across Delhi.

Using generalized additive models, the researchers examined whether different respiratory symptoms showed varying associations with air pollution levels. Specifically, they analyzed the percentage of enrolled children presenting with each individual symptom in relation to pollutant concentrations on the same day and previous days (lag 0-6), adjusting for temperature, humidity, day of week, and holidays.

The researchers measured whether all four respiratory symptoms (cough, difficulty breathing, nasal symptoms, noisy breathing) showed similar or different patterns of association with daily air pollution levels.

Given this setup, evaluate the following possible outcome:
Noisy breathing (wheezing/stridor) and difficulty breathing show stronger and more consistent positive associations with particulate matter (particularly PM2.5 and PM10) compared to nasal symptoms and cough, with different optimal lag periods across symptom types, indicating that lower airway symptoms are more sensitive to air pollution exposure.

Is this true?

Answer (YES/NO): NO